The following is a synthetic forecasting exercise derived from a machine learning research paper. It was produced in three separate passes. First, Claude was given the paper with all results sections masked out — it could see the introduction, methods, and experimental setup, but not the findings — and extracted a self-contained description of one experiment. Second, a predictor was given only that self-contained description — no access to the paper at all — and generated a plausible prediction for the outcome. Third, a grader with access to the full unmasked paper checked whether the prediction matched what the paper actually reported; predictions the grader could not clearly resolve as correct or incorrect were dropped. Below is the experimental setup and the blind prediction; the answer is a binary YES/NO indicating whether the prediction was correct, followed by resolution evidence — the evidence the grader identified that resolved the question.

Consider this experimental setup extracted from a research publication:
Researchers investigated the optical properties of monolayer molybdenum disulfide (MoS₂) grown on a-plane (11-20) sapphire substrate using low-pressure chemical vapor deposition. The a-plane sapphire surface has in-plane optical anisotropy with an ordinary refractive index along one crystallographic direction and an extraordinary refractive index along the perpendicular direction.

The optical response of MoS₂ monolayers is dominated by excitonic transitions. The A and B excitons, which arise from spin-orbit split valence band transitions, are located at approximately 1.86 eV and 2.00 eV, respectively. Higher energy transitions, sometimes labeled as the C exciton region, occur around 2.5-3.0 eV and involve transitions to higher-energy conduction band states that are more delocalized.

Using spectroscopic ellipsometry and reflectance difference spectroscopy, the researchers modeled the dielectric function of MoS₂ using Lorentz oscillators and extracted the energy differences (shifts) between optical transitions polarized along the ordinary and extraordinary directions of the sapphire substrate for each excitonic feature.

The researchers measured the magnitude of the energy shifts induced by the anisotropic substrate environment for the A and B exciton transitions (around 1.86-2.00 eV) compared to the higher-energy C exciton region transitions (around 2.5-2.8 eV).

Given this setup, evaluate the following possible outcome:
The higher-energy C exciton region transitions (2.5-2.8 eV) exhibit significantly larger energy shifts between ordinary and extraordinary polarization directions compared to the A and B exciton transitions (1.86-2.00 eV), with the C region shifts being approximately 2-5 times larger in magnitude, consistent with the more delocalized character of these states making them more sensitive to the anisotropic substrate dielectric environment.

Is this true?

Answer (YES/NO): NO